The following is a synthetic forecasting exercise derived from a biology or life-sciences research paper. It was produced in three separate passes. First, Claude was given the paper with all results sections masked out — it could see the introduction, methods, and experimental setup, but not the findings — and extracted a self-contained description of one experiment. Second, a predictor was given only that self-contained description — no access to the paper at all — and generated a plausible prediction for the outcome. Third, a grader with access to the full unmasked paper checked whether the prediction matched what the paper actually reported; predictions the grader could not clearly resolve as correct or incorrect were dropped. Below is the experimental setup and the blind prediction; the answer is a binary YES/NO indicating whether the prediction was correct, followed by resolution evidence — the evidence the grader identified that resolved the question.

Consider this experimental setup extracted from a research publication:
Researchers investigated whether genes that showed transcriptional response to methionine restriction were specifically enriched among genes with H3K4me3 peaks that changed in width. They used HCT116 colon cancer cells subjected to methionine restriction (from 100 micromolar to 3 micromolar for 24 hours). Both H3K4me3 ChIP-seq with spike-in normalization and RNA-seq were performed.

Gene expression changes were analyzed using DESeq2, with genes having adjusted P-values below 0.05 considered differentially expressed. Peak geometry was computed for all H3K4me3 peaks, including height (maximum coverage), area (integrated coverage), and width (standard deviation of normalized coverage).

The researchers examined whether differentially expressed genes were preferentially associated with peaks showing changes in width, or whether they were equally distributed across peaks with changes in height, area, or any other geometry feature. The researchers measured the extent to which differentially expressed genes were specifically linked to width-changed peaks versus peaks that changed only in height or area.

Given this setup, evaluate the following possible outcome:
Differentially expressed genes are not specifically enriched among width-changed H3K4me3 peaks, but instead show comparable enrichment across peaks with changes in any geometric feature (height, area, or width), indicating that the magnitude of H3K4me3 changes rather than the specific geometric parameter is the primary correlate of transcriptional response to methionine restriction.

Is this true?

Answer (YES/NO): NO